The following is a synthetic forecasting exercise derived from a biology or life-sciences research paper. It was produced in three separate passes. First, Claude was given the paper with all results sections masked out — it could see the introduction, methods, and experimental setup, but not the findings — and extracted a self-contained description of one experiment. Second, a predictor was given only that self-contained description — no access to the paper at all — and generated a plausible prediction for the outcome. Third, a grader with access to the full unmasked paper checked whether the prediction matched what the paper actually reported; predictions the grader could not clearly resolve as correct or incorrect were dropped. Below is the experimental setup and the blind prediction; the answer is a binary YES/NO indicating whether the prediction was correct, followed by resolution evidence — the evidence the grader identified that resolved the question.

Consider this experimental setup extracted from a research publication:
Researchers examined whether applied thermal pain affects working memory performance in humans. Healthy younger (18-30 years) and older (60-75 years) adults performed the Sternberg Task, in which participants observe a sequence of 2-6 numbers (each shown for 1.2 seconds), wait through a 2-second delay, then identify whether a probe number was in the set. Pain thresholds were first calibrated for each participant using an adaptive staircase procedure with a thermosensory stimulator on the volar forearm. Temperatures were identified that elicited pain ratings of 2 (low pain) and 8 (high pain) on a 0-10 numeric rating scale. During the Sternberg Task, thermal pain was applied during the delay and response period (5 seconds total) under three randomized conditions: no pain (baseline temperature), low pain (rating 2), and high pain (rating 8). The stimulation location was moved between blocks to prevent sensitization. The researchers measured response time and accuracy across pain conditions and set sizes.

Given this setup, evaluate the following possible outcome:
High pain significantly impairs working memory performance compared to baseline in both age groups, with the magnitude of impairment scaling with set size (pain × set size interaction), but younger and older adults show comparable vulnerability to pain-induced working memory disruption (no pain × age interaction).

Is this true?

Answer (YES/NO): NO